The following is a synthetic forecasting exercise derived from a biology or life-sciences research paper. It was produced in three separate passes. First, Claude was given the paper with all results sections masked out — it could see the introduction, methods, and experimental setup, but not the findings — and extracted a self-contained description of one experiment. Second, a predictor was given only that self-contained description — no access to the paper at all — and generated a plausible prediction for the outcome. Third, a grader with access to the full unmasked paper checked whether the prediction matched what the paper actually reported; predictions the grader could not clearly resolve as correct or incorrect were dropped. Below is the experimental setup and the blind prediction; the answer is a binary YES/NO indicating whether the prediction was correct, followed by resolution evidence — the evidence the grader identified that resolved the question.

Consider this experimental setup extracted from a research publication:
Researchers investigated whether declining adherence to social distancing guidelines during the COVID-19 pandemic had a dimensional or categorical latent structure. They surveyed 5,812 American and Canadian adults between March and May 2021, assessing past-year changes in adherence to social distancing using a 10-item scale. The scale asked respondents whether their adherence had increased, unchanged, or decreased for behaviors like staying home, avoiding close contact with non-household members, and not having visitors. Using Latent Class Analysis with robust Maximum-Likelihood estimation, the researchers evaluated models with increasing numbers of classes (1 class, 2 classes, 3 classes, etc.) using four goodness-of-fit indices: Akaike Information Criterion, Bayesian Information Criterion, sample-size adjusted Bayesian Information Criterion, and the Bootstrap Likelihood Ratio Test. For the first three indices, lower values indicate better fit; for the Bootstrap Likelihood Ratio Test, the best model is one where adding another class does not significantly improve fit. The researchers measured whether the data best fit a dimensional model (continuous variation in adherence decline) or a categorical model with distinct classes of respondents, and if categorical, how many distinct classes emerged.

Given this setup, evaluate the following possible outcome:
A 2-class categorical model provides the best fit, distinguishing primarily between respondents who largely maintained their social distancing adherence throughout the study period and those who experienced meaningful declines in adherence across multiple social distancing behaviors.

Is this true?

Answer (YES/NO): YES